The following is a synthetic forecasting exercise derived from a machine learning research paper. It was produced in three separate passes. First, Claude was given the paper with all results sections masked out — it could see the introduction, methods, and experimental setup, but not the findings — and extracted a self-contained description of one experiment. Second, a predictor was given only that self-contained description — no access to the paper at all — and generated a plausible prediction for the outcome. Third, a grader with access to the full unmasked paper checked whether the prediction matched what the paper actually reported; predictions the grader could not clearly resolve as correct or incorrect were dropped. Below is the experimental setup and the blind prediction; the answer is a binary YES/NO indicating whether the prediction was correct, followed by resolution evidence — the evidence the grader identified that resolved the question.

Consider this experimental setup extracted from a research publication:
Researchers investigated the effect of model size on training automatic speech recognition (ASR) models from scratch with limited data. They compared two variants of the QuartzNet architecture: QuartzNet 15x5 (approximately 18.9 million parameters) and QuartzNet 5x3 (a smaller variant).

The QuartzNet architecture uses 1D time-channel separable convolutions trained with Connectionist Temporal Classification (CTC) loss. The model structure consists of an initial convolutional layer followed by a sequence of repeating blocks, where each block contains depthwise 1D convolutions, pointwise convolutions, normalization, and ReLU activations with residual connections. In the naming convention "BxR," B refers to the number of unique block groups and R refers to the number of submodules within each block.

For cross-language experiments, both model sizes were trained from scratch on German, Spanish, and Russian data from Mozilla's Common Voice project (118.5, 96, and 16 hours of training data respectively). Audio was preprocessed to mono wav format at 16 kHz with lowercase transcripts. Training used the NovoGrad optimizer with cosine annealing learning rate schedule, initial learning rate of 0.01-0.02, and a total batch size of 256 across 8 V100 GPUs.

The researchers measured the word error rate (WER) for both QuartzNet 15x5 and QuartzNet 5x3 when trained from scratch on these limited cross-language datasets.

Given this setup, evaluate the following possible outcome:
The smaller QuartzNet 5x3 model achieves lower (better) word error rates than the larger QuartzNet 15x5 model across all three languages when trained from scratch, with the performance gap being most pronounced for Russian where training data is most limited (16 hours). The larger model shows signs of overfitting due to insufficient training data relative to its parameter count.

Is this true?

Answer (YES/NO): NO